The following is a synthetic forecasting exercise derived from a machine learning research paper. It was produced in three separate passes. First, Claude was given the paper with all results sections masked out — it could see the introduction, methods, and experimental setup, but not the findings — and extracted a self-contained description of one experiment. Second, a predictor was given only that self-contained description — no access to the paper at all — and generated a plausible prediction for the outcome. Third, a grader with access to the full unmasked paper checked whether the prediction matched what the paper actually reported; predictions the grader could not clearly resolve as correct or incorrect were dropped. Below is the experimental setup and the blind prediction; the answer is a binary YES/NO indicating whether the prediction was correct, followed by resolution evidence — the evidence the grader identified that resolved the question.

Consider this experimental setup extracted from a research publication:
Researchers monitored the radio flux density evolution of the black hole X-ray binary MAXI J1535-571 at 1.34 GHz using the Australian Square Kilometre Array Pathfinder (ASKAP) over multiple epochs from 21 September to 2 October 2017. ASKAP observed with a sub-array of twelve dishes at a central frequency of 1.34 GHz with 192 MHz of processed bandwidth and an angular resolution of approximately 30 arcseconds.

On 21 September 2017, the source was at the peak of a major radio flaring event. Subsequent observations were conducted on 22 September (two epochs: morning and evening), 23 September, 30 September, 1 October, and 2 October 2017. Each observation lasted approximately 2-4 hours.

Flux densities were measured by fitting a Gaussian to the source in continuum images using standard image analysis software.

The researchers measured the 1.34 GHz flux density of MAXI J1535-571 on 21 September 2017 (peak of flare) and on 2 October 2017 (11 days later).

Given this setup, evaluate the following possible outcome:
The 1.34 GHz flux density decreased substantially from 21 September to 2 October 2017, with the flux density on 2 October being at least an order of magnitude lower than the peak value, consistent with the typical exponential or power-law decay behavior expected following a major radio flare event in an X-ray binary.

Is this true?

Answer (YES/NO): YES